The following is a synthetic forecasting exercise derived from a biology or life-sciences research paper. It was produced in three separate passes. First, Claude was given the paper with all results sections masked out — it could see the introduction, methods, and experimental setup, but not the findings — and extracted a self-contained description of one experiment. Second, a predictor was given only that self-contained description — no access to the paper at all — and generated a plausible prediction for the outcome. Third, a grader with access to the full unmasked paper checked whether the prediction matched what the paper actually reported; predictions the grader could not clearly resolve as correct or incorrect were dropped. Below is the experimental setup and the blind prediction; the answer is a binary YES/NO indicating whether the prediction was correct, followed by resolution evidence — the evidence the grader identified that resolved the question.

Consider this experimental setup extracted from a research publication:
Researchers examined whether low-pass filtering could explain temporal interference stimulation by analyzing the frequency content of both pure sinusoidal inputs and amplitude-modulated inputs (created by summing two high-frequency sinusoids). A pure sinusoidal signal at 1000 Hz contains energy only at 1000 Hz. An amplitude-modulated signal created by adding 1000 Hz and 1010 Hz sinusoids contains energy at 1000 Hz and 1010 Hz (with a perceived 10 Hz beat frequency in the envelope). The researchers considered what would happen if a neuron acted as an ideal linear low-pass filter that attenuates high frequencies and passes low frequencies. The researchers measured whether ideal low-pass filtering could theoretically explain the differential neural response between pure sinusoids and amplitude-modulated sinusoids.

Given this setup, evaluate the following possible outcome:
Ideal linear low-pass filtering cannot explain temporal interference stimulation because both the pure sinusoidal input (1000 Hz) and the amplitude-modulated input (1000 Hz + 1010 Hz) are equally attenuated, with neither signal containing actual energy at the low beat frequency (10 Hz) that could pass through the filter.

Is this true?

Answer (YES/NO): YES